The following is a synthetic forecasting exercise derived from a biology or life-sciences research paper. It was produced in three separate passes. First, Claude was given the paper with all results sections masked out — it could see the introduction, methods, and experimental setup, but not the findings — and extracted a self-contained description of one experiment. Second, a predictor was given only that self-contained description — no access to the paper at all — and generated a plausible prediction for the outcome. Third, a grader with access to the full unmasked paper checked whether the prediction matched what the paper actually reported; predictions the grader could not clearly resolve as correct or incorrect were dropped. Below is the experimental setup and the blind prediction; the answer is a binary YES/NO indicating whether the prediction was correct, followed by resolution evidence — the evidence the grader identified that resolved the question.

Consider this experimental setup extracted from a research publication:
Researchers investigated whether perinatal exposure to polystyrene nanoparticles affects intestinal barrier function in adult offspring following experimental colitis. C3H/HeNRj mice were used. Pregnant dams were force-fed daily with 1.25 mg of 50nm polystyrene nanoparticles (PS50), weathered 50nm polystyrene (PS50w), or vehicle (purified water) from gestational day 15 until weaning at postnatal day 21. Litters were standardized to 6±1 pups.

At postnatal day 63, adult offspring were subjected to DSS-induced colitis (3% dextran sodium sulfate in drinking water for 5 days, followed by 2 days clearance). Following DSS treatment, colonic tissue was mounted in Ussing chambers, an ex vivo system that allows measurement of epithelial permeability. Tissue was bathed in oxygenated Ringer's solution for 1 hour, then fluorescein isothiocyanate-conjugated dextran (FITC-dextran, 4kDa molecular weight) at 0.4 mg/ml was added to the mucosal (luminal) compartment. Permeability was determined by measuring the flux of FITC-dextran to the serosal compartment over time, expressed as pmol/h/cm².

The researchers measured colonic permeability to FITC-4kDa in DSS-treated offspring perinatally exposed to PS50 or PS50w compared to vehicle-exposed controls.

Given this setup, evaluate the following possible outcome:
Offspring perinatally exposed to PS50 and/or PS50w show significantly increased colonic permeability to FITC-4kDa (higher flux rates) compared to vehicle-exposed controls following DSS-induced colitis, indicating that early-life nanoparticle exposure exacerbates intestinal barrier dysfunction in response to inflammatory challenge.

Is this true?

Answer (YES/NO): NO